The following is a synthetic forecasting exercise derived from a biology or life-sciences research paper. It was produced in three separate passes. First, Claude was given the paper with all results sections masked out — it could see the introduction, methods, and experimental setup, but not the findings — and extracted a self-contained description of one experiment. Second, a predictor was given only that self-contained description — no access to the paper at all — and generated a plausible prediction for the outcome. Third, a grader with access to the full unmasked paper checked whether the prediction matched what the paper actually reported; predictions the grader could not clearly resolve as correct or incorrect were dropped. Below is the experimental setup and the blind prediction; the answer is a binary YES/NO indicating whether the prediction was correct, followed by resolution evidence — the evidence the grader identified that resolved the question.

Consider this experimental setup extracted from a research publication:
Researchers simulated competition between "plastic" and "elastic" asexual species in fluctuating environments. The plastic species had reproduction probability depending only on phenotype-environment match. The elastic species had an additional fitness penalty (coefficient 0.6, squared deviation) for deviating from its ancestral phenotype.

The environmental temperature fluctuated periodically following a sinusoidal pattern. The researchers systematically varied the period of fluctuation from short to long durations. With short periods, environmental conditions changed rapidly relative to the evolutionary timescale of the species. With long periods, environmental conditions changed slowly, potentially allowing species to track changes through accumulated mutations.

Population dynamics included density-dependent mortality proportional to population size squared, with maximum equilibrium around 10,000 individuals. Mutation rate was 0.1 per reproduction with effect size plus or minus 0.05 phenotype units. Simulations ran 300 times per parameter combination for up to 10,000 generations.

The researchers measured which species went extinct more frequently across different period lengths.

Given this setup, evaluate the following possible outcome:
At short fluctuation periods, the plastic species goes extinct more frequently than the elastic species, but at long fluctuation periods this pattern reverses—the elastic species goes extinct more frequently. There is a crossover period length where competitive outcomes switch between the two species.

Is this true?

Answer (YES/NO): YES